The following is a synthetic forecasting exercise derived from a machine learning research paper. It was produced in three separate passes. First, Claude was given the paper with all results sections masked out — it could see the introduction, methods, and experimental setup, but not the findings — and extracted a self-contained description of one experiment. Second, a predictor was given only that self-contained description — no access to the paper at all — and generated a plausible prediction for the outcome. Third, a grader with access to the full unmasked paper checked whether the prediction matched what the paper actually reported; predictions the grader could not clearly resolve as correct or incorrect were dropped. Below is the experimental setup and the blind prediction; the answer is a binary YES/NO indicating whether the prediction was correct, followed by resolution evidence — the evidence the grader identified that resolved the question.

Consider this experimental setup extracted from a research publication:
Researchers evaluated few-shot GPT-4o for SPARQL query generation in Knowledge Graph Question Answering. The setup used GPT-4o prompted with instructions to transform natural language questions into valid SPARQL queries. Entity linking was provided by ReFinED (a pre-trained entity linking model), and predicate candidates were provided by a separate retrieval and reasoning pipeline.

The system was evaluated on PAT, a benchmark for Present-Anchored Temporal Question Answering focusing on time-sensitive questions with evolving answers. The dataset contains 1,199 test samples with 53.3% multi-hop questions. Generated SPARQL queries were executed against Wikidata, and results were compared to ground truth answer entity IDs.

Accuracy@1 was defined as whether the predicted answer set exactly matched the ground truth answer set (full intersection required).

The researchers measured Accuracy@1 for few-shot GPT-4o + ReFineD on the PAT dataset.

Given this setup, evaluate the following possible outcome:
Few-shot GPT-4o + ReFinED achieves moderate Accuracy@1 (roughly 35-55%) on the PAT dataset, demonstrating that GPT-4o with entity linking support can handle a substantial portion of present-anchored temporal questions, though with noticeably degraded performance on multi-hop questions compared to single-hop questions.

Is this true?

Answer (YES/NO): NO